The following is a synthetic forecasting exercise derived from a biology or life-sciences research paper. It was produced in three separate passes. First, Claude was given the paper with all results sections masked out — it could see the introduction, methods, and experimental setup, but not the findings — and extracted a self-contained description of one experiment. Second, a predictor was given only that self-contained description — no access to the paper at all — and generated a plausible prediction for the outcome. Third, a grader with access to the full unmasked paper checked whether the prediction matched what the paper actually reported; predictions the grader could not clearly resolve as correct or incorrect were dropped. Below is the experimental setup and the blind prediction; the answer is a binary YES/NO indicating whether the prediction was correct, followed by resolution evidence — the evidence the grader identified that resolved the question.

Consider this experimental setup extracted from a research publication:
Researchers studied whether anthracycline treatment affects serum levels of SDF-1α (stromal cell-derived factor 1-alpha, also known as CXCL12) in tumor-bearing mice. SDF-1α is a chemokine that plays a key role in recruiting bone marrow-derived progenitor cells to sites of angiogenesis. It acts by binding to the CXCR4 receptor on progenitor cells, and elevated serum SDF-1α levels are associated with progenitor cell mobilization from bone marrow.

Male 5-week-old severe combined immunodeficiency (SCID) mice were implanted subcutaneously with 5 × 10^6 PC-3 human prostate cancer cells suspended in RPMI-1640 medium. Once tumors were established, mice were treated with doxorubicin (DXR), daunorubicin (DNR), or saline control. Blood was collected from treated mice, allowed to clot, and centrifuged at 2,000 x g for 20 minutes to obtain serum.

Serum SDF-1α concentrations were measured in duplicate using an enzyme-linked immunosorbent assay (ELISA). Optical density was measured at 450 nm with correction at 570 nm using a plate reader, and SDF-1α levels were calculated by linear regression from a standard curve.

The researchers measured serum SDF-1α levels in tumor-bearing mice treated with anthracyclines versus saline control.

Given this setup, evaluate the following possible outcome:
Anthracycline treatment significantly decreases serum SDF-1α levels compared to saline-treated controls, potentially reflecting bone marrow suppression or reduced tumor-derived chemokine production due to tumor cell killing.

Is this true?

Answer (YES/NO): YES